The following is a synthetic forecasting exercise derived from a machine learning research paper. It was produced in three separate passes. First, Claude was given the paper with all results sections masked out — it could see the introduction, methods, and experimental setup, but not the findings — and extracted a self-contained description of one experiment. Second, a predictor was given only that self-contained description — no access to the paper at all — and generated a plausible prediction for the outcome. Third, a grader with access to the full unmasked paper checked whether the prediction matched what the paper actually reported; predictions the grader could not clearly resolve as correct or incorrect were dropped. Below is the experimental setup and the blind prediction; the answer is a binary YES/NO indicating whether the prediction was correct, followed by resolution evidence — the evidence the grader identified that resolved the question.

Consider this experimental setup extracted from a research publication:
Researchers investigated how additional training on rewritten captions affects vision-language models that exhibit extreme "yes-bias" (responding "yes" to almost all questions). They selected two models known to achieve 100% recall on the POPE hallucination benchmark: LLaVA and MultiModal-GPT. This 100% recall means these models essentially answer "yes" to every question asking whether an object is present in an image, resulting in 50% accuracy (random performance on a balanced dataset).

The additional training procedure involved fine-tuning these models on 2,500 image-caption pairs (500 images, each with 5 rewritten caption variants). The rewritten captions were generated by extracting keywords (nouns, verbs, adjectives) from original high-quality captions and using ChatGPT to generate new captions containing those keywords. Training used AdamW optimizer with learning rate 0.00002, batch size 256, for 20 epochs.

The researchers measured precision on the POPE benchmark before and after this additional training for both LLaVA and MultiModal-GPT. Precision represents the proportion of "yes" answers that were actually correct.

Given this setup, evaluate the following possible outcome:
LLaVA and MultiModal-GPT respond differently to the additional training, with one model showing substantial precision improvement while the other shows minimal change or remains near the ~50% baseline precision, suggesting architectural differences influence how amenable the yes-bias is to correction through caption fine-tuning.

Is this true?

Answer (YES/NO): NO